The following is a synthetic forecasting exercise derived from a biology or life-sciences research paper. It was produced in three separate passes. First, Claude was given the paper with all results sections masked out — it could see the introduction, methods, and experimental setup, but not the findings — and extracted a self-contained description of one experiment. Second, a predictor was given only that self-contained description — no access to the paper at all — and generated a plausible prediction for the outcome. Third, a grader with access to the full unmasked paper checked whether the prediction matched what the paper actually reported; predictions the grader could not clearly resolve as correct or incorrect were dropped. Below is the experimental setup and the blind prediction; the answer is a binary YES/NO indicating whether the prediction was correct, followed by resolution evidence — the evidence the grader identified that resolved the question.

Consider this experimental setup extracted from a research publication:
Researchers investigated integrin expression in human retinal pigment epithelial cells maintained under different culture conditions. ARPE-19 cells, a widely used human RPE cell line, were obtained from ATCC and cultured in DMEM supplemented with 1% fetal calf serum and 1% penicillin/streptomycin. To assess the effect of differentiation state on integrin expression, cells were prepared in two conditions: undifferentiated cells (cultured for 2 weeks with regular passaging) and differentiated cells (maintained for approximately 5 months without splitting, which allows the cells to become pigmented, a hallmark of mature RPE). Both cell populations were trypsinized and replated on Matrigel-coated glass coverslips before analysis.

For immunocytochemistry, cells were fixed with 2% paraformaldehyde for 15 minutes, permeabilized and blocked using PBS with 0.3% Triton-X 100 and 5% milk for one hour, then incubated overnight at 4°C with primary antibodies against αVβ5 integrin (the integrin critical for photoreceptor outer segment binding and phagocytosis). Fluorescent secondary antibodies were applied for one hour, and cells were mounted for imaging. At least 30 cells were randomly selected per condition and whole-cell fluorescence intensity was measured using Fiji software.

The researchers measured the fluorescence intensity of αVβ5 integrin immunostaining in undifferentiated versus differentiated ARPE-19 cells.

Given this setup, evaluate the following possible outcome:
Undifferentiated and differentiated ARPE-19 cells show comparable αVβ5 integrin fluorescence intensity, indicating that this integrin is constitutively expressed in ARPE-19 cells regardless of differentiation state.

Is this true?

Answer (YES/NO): NO